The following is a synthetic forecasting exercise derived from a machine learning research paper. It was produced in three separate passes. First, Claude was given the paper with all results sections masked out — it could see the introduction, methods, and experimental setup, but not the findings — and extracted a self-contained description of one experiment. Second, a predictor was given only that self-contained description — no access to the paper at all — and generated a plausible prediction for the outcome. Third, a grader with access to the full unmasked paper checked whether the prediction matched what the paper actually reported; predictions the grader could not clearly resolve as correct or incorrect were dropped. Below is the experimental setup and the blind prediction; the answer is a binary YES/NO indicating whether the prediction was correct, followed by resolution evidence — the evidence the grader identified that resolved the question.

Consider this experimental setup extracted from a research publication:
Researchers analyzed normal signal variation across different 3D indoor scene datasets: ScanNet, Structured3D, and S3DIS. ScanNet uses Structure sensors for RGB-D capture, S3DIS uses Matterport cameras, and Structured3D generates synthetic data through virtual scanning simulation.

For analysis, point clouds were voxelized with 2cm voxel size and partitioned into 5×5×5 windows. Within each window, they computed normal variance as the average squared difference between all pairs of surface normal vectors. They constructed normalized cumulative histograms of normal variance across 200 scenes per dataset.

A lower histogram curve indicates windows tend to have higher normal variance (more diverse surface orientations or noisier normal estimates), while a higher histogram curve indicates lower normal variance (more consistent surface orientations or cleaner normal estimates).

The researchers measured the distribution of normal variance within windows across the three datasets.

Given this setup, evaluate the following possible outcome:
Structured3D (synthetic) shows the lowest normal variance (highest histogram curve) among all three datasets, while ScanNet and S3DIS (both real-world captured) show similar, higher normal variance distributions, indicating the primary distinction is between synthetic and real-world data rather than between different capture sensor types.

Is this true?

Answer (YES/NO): NO